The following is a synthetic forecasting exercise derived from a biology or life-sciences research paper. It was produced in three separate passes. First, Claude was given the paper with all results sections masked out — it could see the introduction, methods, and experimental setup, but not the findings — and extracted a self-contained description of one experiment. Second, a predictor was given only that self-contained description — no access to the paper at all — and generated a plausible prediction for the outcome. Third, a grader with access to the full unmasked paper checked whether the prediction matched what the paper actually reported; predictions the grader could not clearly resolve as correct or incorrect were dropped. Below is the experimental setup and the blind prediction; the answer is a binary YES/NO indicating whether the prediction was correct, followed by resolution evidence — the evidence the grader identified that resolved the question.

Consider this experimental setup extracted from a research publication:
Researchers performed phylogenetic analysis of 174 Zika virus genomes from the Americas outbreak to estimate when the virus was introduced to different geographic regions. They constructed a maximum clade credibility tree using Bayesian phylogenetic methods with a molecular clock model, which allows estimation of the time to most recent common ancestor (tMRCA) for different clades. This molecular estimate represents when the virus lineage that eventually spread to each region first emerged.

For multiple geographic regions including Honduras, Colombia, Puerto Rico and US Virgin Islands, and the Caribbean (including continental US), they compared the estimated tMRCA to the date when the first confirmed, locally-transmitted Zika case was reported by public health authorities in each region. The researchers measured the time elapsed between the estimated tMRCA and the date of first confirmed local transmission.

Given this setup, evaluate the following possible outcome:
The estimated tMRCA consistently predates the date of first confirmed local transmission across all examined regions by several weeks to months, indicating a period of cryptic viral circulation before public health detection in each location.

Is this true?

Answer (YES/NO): YES